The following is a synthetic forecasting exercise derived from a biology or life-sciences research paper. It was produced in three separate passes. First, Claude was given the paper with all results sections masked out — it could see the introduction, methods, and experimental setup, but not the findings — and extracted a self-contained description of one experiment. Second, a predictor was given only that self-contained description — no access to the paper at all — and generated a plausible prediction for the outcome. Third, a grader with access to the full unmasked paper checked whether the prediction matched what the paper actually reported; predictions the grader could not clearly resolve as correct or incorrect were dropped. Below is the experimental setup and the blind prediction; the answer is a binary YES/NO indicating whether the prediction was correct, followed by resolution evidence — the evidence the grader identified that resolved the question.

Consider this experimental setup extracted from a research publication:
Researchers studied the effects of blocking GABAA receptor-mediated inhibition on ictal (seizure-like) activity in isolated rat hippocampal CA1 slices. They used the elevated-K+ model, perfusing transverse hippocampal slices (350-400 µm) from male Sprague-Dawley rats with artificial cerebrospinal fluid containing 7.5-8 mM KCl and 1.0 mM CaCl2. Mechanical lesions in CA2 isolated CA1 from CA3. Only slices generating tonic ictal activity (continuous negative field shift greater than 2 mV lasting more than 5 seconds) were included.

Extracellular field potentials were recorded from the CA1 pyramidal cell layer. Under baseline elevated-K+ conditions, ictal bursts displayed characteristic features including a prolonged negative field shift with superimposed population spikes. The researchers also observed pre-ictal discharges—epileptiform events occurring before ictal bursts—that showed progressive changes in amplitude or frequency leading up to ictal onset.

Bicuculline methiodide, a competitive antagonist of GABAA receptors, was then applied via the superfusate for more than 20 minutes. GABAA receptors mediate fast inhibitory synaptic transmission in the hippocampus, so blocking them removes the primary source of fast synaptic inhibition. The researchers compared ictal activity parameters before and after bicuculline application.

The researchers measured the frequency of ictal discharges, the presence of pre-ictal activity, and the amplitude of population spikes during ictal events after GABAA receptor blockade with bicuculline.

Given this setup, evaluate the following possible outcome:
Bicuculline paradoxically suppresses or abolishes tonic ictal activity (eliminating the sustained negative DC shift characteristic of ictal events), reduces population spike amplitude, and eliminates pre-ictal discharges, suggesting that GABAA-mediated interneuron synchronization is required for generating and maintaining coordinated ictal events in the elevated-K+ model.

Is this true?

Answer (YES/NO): NO